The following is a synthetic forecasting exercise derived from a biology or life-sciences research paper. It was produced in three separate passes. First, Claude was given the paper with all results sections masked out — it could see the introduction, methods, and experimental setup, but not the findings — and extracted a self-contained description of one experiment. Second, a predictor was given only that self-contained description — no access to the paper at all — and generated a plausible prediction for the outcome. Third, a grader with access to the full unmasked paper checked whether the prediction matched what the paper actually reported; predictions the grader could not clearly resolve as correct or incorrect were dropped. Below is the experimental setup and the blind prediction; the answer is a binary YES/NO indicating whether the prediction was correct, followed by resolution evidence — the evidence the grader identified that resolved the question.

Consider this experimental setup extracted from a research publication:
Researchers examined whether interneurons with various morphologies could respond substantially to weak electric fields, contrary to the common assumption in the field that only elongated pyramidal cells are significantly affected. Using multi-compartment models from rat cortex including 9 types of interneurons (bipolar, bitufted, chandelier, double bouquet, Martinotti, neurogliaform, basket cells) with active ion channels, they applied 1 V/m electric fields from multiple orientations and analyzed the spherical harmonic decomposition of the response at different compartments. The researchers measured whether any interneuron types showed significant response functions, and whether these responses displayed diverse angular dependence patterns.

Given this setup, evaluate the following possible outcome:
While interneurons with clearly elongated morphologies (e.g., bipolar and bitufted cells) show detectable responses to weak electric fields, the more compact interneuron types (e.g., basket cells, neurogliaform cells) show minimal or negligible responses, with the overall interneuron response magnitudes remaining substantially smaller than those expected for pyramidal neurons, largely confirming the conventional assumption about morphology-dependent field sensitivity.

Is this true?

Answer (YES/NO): NO